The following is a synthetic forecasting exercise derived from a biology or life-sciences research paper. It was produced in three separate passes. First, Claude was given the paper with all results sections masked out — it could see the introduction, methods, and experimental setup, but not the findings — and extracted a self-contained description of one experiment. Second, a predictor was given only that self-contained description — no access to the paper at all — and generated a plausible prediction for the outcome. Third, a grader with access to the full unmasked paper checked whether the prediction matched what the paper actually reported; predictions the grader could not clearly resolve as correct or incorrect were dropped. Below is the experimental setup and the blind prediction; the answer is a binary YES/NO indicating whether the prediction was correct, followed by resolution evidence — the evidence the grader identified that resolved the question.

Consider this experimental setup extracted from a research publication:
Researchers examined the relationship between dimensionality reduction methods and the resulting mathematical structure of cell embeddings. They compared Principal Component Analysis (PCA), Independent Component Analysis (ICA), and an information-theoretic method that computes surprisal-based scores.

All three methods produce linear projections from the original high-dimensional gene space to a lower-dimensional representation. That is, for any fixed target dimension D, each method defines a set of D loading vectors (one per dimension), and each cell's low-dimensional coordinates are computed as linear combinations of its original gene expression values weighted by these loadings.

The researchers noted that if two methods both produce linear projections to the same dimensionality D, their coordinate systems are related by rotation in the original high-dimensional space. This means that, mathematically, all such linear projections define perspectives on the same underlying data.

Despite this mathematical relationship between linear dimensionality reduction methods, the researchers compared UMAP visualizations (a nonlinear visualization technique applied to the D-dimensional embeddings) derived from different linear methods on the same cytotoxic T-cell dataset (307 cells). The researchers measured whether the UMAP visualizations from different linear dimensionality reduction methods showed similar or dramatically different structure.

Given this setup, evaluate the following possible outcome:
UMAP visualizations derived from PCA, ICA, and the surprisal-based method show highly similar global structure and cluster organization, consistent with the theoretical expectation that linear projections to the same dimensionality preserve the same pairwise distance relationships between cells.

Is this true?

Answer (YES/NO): NO